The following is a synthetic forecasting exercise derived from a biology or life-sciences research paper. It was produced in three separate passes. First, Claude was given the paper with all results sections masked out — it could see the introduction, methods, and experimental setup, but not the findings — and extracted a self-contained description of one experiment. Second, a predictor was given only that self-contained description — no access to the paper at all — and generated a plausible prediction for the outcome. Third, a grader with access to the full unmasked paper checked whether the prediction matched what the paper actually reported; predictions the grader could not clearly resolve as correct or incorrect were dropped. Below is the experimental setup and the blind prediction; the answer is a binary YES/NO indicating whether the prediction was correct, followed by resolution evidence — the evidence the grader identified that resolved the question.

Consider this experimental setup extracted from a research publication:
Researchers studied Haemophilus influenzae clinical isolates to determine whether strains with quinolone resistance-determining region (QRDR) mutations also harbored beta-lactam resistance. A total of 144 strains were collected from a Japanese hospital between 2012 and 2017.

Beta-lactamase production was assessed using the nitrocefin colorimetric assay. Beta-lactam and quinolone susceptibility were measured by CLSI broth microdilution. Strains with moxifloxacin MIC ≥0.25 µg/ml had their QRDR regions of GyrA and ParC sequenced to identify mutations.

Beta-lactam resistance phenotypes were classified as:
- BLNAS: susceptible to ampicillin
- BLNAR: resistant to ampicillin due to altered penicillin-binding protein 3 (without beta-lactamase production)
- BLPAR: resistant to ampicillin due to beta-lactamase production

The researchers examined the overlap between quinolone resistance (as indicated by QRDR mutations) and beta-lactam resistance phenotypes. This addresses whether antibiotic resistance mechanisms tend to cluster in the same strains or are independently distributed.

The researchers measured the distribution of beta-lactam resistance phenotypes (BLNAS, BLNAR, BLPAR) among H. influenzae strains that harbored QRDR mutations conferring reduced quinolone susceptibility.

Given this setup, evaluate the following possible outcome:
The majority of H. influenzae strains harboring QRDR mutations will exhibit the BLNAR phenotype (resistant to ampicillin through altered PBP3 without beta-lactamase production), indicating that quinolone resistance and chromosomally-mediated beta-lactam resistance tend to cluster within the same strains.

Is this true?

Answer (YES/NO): NO